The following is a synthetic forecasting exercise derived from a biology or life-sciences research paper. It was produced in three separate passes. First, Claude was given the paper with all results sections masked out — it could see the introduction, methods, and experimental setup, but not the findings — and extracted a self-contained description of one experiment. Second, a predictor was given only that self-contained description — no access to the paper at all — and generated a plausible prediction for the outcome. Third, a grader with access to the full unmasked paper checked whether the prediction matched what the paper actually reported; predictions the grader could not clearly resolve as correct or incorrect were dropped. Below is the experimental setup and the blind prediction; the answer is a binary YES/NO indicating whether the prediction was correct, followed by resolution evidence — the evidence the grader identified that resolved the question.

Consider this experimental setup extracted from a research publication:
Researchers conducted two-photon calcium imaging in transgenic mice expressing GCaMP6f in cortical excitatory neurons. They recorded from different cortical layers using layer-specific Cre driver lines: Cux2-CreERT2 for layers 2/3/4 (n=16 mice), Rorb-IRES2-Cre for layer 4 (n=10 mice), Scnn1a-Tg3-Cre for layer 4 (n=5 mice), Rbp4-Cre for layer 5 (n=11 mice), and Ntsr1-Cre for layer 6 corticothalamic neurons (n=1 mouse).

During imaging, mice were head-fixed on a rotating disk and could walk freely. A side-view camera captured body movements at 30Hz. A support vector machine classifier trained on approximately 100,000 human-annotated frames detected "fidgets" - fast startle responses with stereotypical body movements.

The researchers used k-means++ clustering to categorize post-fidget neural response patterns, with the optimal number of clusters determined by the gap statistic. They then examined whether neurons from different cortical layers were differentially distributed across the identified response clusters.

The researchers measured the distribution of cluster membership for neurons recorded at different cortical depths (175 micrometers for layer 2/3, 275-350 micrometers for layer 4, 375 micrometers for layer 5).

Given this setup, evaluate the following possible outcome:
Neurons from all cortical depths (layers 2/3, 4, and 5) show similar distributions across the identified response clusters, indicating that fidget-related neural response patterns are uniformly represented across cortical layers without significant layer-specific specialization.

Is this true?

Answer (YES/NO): YES